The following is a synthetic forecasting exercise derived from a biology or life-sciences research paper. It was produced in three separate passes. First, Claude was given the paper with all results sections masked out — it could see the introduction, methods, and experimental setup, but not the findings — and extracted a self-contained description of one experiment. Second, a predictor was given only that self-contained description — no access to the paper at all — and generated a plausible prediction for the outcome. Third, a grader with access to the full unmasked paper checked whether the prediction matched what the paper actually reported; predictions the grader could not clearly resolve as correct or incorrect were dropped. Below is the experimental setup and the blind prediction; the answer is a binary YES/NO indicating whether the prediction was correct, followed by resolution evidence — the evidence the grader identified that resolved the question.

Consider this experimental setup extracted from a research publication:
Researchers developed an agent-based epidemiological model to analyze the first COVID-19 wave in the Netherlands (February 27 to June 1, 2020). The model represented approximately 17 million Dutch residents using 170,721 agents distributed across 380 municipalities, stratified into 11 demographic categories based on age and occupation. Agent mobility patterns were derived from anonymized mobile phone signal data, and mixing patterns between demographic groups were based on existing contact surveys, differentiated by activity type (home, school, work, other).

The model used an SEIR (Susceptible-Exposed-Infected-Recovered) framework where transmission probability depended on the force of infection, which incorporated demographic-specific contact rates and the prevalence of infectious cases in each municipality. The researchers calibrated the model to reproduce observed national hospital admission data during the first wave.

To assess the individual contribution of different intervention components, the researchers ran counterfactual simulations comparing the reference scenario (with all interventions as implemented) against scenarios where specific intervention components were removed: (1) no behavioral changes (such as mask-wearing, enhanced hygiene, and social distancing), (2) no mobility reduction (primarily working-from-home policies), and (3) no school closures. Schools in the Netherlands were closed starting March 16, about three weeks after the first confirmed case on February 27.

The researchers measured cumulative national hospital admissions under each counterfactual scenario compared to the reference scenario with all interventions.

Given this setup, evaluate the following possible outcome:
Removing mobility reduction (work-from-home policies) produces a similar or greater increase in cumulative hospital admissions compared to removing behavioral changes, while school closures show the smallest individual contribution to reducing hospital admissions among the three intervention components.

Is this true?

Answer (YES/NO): YES